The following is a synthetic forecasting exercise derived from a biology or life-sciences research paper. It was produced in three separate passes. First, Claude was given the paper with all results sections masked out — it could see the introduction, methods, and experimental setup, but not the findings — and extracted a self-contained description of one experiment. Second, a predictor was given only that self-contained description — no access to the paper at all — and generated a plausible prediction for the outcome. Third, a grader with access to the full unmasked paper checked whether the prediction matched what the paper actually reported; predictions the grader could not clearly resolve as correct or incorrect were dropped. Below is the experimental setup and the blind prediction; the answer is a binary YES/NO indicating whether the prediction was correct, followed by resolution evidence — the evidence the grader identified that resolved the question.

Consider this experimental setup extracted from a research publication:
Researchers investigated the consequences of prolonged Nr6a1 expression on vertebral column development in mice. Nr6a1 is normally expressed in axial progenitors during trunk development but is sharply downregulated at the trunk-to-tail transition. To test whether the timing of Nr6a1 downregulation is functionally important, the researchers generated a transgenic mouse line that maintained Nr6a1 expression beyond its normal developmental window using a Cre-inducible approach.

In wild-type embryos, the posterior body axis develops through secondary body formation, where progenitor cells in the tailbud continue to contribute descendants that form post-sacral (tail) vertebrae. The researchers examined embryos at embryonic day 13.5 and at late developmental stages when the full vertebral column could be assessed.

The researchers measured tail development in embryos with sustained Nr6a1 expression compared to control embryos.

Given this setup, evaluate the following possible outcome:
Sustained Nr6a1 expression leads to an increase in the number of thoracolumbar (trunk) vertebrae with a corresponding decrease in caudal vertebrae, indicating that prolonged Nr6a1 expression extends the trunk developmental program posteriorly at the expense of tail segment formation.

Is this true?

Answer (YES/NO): NO